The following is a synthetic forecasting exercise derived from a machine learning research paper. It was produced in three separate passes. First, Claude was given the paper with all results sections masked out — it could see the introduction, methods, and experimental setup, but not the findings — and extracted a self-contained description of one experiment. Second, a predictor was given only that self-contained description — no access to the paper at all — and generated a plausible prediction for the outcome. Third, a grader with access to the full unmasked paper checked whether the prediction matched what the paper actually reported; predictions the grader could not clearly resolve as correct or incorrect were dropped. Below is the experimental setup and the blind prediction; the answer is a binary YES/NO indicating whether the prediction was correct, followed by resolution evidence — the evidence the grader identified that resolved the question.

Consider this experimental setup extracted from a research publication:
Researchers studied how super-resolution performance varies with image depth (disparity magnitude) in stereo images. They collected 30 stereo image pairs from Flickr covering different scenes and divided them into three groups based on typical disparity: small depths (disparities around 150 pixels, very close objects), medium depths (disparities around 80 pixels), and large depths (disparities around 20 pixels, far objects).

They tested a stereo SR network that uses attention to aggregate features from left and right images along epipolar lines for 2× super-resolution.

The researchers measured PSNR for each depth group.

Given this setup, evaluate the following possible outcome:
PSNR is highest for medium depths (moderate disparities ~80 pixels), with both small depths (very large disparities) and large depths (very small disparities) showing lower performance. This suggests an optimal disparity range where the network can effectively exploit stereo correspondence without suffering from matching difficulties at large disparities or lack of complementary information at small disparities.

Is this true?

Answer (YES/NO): NO